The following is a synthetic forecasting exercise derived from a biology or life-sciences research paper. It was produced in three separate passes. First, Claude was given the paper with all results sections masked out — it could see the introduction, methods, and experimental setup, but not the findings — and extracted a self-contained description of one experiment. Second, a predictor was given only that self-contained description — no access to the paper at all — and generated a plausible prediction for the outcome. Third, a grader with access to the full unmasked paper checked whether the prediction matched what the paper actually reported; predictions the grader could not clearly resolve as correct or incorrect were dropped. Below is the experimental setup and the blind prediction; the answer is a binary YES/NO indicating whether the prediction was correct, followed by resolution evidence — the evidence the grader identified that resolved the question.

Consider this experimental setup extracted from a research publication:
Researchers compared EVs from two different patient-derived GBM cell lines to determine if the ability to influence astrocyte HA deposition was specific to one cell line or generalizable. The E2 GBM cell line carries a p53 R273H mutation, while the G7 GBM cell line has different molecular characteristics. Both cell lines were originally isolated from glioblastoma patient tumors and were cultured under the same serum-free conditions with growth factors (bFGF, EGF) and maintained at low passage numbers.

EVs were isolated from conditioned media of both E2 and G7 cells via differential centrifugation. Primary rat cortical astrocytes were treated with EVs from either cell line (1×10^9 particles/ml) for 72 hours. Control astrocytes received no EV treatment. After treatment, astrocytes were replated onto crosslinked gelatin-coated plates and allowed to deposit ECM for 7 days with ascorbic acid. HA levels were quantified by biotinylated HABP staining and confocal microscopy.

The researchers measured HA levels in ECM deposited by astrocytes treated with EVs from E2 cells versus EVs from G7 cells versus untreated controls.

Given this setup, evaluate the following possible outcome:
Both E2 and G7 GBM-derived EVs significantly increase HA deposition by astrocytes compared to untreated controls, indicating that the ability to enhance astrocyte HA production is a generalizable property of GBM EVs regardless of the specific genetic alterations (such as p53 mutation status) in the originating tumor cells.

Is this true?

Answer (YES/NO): NO